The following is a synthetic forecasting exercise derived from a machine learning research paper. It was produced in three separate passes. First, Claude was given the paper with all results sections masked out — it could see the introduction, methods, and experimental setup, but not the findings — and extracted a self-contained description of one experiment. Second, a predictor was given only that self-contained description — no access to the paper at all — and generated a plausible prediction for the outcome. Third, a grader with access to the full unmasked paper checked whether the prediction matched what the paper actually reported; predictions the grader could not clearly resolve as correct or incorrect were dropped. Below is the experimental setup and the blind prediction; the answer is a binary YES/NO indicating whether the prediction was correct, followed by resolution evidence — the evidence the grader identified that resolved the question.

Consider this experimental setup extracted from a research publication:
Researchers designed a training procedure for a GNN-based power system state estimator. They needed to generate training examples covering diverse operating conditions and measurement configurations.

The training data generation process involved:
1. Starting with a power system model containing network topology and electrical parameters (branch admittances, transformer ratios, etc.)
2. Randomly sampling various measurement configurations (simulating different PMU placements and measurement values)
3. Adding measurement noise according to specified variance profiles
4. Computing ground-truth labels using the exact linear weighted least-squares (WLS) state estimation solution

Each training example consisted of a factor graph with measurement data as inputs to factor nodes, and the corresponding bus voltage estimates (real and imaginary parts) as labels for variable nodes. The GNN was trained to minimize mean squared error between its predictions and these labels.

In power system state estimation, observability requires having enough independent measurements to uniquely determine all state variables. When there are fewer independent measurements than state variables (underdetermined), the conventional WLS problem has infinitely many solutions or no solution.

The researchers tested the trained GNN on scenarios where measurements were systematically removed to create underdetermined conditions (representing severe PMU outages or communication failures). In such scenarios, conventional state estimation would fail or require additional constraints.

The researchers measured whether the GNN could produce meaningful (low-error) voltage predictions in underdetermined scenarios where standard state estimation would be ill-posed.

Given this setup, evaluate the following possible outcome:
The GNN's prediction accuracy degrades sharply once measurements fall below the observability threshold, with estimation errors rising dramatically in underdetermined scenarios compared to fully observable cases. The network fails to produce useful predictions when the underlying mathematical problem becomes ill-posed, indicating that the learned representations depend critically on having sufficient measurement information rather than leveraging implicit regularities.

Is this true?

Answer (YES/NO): NO